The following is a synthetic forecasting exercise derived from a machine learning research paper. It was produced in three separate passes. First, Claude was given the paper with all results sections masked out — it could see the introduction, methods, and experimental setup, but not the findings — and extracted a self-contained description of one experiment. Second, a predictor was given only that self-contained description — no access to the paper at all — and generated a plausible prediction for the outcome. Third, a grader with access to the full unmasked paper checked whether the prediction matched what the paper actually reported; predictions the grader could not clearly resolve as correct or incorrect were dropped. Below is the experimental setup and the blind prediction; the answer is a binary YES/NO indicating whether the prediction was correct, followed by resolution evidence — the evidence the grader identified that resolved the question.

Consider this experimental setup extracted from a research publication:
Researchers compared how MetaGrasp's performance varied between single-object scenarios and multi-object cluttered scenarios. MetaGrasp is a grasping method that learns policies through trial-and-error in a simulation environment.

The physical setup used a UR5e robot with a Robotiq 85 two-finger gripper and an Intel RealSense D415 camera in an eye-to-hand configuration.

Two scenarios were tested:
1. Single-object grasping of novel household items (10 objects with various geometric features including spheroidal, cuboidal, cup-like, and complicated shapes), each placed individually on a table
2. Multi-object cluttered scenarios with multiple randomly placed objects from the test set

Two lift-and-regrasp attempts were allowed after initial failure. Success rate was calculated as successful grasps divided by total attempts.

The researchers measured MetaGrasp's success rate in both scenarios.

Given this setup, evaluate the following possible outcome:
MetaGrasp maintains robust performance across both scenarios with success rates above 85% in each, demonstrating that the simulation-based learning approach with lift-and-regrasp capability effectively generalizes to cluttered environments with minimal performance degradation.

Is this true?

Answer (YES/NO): NO